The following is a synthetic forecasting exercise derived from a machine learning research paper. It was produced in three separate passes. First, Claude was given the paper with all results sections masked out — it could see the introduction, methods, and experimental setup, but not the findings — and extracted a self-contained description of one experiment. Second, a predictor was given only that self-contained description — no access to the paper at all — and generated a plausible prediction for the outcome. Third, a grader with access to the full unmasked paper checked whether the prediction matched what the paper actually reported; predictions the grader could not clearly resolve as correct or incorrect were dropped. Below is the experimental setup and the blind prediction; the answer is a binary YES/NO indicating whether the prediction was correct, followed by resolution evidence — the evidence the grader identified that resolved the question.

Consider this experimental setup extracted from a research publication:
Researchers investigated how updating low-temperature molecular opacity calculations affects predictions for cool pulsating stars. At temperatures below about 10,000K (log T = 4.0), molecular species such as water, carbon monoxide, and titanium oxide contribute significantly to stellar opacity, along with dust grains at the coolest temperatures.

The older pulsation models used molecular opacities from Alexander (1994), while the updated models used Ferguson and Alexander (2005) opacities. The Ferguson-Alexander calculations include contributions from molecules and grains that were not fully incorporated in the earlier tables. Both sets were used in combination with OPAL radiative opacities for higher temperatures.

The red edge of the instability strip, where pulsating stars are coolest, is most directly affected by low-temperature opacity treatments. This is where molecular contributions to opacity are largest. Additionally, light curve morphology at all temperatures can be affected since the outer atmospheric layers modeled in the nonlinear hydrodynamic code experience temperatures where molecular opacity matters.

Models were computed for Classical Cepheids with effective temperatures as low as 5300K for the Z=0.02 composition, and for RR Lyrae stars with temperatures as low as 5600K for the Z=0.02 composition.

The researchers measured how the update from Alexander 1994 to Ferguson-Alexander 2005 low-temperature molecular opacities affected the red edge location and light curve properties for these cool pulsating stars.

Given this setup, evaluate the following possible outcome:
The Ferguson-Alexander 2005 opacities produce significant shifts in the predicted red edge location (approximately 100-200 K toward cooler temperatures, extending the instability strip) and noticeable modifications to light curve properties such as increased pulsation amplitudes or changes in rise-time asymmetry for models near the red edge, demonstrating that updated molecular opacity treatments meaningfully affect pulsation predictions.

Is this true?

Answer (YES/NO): NO